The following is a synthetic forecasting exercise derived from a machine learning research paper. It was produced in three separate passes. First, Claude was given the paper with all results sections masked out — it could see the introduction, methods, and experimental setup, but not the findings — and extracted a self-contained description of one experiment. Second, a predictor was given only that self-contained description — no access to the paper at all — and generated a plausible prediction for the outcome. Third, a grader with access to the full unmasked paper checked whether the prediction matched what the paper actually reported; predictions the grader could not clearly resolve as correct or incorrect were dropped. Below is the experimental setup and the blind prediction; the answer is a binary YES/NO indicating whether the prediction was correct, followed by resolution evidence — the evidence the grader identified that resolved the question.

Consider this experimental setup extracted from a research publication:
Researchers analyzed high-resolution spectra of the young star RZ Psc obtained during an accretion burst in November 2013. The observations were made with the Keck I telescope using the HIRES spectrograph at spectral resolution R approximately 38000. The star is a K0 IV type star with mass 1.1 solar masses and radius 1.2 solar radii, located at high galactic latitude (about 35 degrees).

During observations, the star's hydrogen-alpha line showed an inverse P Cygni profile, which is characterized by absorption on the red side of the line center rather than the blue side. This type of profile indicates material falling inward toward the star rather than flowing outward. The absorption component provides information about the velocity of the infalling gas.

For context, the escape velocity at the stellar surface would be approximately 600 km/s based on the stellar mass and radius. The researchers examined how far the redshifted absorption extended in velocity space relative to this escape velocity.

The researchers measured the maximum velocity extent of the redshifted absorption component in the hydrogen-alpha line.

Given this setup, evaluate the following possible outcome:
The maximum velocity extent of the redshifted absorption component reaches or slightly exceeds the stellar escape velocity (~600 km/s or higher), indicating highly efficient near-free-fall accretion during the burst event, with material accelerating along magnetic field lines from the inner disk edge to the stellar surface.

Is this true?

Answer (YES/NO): NO